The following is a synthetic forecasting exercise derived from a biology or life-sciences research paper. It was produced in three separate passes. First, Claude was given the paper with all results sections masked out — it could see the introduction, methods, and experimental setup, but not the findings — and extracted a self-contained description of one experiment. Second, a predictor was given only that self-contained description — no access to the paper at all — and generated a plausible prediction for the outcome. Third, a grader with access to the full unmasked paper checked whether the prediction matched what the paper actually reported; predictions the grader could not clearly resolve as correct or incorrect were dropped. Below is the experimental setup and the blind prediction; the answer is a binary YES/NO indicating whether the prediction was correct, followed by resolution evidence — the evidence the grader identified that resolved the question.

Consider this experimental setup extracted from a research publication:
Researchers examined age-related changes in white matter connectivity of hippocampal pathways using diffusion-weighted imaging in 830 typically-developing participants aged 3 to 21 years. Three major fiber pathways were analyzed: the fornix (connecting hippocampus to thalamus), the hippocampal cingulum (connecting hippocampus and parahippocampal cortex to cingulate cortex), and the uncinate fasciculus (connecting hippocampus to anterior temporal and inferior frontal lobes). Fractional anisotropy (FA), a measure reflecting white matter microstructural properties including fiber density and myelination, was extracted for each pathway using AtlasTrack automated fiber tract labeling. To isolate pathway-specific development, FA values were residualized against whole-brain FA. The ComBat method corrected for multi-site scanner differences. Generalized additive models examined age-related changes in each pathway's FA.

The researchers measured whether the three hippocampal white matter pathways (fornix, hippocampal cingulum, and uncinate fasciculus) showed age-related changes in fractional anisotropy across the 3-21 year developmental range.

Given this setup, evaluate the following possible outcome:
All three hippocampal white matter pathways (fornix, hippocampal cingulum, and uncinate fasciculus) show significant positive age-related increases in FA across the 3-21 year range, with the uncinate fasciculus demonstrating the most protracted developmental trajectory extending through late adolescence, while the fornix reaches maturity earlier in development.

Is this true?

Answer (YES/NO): NO